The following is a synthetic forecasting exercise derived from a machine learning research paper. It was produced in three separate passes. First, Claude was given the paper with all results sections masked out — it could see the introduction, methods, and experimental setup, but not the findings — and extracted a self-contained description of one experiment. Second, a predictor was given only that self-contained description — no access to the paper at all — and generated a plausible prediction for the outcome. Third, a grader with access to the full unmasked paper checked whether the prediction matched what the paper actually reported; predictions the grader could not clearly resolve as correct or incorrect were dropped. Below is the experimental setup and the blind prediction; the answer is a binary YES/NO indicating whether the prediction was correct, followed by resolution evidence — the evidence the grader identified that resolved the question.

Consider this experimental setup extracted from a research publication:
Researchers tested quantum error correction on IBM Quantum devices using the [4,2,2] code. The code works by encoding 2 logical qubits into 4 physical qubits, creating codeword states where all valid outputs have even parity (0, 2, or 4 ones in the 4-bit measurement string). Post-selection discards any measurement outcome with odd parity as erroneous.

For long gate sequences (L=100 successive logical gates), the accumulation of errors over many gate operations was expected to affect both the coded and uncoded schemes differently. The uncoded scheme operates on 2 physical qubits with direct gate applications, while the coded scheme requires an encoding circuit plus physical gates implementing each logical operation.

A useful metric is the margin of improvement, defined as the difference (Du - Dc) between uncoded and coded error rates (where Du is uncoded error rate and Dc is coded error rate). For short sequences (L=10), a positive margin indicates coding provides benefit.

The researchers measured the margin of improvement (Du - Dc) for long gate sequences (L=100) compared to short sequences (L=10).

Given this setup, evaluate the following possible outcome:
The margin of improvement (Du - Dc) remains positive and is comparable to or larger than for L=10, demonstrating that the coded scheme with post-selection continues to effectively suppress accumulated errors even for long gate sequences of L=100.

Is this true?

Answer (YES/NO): YES